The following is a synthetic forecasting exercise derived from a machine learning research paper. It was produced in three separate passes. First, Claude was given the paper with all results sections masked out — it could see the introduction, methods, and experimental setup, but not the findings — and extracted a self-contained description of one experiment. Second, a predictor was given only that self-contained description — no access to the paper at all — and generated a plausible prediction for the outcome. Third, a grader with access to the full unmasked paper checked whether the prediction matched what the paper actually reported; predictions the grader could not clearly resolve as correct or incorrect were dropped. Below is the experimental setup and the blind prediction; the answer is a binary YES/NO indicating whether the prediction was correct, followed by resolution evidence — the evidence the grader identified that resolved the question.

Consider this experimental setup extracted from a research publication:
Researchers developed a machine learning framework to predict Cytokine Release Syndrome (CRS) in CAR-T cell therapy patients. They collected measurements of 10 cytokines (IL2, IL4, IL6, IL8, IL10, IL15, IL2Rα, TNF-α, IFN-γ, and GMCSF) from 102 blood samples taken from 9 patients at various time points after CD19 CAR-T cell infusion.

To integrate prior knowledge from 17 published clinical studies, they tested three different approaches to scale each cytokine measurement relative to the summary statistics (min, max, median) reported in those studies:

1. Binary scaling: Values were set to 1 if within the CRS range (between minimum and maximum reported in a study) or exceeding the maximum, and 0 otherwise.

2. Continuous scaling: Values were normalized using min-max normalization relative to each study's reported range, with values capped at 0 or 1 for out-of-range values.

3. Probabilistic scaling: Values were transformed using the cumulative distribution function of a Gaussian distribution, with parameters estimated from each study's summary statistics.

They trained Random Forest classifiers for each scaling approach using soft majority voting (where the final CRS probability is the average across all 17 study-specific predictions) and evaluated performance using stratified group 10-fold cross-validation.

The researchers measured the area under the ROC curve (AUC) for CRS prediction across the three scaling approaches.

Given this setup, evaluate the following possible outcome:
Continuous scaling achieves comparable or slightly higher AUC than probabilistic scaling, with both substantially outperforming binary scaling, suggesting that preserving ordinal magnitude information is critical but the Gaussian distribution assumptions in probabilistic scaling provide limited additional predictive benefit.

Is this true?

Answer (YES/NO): NO